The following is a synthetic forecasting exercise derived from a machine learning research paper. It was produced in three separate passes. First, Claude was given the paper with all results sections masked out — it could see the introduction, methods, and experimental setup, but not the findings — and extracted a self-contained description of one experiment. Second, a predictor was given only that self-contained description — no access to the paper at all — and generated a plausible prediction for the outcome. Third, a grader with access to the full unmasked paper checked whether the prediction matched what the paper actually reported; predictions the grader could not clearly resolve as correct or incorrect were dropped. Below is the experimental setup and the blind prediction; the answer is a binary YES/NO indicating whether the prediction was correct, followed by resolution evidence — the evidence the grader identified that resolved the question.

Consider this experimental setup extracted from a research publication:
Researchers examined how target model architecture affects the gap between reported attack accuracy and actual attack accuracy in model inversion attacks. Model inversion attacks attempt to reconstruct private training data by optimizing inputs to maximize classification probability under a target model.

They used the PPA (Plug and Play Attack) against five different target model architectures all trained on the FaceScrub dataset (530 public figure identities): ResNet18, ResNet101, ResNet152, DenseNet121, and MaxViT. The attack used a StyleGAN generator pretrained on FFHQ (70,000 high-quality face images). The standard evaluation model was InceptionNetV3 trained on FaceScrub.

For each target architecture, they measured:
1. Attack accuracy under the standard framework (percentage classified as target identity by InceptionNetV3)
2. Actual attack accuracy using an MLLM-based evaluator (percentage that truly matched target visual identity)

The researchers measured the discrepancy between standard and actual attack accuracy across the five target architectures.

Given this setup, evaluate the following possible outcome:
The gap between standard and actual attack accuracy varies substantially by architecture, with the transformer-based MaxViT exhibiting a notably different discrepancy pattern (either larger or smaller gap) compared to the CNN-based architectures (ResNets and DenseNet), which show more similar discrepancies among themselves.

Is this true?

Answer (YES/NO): NO